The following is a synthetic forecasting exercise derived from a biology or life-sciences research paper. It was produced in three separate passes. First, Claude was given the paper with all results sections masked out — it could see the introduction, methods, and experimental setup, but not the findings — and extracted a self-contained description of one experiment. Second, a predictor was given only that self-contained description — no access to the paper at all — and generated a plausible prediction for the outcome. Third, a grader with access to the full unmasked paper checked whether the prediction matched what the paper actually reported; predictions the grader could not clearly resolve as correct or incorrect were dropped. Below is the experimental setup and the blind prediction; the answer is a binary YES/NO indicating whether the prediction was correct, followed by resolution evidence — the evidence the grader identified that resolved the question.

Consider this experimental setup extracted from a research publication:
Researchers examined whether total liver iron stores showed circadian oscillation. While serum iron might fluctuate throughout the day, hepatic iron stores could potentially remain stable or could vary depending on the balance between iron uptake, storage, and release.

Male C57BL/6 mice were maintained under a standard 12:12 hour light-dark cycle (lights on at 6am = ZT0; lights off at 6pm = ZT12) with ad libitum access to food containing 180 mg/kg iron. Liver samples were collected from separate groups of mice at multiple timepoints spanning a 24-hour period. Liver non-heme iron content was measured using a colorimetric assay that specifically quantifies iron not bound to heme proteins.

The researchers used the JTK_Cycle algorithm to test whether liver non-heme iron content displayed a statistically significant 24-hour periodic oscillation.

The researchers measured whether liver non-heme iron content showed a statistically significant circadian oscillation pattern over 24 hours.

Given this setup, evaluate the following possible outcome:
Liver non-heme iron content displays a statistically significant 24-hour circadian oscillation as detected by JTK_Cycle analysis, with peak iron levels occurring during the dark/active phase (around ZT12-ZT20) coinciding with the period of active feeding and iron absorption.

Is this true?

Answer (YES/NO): NO